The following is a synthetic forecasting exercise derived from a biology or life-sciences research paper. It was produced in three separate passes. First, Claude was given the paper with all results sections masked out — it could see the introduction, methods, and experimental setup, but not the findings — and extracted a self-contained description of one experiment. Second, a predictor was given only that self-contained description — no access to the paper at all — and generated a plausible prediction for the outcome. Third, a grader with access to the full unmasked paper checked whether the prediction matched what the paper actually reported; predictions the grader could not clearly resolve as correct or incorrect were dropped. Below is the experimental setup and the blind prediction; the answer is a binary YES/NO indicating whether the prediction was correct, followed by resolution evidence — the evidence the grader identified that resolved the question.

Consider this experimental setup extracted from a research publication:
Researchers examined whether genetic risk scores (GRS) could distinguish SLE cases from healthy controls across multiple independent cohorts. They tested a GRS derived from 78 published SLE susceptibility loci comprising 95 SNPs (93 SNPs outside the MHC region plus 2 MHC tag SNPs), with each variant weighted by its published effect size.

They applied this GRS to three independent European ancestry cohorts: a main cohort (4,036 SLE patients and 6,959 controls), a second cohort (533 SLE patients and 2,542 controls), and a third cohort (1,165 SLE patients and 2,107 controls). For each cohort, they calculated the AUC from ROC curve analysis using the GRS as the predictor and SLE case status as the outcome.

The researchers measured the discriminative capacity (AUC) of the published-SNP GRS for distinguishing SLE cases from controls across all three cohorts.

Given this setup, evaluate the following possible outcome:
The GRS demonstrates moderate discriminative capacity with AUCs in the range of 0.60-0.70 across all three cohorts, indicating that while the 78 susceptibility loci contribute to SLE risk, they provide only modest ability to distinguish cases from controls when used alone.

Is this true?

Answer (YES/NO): NO